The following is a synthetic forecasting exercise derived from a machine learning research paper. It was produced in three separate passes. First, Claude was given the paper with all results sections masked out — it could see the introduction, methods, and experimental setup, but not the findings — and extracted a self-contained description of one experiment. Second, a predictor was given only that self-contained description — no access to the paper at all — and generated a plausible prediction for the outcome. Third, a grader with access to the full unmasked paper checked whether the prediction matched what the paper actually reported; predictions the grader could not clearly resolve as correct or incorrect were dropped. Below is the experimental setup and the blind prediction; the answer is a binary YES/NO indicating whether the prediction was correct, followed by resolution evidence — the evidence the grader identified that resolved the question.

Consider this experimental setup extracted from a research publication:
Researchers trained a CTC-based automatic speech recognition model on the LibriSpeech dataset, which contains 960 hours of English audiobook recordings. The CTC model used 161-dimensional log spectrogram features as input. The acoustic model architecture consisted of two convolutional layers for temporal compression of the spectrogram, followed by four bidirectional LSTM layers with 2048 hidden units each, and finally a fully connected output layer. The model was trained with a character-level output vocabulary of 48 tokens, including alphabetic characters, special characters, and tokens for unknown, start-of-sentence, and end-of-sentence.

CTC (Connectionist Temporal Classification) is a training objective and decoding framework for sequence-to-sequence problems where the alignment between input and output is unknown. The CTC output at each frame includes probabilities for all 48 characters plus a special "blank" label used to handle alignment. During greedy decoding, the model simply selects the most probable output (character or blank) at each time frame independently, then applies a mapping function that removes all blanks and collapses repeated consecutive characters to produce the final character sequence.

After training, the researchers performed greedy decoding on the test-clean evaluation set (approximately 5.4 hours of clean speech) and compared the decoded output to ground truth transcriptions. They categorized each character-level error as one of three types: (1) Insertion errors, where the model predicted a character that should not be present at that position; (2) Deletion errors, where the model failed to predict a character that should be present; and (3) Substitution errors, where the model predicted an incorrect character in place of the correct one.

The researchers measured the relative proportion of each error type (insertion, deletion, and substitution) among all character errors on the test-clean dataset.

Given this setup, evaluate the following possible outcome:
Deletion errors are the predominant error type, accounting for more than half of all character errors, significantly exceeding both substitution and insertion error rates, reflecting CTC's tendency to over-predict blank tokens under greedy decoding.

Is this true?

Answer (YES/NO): NO